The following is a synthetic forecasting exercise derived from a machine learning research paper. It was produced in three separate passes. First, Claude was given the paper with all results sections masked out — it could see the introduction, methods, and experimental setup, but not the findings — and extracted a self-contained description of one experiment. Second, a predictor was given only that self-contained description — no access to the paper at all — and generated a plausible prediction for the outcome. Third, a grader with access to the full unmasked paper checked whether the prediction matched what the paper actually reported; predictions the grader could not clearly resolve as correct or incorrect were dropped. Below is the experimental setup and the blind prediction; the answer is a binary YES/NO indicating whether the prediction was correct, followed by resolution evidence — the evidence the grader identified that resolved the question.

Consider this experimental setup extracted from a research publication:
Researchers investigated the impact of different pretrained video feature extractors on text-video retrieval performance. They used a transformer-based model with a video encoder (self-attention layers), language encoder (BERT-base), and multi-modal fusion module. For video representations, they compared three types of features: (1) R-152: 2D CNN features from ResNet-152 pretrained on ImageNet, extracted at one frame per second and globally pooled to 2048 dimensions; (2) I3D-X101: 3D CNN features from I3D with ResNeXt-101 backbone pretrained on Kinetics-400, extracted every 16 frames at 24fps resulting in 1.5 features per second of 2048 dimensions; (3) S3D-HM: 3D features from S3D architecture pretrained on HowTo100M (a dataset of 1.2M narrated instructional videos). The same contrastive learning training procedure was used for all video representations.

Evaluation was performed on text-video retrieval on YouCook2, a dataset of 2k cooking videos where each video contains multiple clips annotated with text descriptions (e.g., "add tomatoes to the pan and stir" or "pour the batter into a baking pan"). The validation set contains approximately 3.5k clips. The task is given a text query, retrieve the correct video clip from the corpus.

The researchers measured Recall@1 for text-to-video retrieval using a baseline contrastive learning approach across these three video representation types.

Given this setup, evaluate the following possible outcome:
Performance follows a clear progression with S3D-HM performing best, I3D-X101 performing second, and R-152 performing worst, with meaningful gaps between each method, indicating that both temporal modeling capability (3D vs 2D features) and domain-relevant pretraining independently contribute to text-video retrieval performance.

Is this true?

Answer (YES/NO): NO